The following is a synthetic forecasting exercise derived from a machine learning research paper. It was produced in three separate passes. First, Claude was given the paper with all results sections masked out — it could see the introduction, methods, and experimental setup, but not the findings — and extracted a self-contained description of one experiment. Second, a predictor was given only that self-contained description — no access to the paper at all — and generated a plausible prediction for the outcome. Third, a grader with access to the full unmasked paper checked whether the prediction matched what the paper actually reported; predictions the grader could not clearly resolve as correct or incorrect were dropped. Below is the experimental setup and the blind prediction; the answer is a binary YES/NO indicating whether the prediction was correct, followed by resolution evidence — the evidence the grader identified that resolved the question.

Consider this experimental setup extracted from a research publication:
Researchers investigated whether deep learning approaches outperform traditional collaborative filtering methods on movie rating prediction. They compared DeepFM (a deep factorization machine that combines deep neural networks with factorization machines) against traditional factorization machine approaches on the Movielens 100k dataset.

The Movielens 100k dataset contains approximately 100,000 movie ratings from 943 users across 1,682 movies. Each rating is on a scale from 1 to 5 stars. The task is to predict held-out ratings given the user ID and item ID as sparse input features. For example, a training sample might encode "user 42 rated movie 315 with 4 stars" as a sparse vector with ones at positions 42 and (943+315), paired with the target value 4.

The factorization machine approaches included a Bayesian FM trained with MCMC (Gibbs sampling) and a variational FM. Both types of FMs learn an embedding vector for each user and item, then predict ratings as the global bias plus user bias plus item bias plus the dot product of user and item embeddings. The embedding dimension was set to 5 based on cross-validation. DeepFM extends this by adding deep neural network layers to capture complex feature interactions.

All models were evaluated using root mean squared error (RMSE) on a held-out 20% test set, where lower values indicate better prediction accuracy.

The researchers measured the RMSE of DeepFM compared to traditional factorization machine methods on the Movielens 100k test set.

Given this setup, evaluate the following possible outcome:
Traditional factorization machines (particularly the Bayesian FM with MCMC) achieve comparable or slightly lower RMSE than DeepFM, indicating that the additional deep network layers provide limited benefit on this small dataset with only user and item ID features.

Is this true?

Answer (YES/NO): YES